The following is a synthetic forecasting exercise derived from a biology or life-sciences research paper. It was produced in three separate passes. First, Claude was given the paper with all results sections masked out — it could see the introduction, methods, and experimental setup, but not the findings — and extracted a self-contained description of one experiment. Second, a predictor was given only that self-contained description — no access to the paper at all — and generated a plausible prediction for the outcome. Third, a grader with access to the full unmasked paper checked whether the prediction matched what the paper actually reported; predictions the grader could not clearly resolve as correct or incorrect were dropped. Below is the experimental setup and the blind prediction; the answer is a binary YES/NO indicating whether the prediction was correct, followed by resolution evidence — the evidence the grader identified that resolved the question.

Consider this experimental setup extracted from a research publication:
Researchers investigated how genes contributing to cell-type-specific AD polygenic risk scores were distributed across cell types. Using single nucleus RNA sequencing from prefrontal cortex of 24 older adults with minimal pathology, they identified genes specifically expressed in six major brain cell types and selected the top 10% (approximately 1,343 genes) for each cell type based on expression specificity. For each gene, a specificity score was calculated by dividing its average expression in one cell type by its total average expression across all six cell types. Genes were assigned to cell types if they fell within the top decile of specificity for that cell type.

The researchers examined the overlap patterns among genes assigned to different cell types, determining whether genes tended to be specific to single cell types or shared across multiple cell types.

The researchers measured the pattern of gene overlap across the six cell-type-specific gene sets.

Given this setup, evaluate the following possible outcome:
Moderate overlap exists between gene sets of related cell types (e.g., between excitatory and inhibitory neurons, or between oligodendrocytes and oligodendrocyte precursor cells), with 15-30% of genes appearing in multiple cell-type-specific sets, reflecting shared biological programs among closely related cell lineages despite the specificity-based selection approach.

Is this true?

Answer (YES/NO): NO